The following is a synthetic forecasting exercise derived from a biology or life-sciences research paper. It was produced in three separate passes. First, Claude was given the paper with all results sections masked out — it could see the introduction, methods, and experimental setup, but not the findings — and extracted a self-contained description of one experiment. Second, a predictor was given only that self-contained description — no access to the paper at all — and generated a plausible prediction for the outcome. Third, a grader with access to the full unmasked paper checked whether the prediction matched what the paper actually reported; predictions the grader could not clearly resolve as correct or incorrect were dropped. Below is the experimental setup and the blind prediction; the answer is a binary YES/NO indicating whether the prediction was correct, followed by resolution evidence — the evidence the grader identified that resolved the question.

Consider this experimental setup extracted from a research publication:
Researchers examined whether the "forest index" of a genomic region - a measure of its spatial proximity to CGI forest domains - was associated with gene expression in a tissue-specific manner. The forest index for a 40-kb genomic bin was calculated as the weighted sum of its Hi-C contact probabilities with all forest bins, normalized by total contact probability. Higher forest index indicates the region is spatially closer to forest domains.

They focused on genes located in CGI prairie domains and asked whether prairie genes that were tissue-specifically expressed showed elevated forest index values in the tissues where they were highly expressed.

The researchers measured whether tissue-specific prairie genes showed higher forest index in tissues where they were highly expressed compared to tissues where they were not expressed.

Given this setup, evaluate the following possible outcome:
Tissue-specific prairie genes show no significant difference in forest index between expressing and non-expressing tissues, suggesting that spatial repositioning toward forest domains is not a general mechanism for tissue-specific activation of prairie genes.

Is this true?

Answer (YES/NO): NO